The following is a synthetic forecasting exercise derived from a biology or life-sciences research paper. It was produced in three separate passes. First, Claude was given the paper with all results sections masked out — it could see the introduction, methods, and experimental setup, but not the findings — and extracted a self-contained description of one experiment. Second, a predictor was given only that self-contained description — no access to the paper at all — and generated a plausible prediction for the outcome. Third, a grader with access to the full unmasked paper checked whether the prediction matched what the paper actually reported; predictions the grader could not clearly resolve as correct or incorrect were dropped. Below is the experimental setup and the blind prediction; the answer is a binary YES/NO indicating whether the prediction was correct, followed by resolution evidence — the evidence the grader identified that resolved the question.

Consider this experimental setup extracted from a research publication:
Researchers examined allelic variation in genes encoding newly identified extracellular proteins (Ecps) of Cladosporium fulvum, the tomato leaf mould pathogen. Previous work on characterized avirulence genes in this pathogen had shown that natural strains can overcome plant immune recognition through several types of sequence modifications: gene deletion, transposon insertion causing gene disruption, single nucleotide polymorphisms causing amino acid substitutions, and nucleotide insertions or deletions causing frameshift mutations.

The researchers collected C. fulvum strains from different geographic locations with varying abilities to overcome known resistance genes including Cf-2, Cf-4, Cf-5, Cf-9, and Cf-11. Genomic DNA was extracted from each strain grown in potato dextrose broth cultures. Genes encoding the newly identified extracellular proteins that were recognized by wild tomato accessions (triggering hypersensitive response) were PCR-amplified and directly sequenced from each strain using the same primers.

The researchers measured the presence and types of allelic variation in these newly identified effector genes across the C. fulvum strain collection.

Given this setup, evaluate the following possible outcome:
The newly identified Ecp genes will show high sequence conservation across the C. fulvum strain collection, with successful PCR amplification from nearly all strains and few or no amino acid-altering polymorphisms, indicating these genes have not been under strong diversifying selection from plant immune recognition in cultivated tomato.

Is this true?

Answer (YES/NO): YES